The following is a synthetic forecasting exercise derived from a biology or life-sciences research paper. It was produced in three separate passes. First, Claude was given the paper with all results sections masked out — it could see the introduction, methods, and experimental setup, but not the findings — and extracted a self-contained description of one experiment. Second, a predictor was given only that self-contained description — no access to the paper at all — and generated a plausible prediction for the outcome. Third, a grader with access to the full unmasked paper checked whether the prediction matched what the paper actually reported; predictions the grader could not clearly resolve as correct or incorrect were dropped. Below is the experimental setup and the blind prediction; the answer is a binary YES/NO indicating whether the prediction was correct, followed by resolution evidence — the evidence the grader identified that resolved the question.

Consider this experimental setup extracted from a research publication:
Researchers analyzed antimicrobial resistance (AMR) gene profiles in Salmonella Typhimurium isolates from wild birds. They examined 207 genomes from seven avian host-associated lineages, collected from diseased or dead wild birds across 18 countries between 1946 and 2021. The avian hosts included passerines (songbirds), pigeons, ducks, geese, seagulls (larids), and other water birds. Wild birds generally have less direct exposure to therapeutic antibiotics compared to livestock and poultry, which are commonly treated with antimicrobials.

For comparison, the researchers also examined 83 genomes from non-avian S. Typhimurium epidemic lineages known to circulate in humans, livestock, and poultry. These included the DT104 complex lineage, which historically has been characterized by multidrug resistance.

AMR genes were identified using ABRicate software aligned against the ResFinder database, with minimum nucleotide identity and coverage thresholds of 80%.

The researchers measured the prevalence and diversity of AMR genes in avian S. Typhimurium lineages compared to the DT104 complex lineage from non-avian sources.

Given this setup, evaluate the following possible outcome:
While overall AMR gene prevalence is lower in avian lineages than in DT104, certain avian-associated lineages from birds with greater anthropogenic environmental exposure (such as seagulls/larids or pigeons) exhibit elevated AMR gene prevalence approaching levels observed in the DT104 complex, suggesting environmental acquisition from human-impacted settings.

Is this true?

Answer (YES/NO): NO